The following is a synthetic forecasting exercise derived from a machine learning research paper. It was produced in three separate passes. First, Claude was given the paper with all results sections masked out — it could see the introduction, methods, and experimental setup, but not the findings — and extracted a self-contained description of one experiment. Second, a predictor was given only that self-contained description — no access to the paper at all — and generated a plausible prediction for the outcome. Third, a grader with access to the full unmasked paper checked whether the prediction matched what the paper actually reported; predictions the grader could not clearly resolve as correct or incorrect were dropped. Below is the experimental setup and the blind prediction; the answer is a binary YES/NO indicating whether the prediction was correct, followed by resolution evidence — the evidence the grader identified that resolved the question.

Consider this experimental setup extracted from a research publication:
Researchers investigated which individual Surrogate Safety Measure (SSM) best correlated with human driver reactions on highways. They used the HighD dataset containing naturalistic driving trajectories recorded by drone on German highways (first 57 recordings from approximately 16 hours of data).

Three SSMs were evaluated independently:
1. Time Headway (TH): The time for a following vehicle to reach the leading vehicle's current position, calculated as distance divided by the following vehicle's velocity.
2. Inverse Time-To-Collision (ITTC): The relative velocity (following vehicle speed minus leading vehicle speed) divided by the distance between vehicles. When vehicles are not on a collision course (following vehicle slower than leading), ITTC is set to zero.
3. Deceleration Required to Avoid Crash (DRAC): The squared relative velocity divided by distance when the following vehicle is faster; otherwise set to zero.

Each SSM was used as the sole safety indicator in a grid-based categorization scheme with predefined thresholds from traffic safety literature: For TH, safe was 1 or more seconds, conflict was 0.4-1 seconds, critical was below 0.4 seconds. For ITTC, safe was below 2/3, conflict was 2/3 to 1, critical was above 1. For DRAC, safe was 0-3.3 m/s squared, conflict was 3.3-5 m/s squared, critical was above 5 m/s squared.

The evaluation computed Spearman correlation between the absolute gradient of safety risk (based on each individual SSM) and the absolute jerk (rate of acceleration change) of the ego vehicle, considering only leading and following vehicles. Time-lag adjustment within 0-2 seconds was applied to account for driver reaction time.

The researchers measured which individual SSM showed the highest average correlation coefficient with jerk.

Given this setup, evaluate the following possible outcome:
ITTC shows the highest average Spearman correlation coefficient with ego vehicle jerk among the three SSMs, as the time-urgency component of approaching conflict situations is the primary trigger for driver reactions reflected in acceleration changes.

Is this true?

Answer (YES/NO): NO